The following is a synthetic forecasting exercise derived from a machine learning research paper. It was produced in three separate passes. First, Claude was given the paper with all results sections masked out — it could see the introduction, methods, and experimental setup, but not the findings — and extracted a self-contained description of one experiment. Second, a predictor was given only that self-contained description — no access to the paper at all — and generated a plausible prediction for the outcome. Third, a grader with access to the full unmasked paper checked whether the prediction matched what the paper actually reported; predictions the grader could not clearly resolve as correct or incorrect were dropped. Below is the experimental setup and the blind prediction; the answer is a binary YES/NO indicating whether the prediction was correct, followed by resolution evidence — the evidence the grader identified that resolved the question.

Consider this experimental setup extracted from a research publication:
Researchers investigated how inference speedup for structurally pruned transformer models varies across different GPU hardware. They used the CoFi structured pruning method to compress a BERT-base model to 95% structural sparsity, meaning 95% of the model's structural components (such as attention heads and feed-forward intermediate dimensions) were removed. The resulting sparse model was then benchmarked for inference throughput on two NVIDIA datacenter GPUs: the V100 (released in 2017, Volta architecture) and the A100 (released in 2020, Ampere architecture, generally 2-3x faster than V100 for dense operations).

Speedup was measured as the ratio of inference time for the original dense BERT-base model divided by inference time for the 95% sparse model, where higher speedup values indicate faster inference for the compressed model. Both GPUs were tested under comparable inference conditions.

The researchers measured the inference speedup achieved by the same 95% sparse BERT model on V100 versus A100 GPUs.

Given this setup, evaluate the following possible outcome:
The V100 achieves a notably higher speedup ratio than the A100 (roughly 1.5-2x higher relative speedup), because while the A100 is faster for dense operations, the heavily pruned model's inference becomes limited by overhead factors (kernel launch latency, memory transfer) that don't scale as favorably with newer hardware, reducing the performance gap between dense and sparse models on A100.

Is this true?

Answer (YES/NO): NO